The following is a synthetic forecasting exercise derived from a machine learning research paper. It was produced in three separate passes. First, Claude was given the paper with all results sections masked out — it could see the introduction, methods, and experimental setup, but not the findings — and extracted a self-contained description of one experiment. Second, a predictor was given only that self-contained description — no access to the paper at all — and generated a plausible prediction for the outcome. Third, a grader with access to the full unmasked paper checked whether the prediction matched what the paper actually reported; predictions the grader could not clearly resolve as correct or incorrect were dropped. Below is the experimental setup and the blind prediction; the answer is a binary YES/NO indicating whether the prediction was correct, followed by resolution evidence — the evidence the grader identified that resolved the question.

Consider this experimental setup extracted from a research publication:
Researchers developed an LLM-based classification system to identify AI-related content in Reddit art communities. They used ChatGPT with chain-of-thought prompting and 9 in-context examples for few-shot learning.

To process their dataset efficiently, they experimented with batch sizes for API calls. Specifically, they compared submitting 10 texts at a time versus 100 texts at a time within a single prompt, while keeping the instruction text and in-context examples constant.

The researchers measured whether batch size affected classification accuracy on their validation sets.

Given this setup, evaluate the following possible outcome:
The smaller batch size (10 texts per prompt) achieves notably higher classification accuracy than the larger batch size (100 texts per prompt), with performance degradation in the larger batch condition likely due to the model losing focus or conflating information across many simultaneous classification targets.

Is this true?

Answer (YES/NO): NO